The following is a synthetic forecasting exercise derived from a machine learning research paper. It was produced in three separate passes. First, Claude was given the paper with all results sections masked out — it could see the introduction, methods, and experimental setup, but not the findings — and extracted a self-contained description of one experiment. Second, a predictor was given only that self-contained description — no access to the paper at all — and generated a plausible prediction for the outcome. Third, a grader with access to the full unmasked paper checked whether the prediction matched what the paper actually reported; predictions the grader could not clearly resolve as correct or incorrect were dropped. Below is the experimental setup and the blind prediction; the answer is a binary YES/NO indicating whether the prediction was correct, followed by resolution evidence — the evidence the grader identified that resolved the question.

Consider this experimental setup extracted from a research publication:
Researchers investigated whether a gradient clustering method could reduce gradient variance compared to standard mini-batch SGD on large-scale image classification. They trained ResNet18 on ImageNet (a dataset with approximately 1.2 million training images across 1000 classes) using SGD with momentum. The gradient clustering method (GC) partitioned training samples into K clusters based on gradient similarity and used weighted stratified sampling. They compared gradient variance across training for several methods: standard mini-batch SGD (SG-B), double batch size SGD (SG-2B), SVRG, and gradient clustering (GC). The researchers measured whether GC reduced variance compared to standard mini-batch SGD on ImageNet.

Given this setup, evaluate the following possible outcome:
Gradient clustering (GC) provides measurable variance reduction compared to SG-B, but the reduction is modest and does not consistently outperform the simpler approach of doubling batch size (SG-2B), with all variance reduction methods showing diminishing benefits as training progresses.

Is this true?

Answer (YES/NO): NO